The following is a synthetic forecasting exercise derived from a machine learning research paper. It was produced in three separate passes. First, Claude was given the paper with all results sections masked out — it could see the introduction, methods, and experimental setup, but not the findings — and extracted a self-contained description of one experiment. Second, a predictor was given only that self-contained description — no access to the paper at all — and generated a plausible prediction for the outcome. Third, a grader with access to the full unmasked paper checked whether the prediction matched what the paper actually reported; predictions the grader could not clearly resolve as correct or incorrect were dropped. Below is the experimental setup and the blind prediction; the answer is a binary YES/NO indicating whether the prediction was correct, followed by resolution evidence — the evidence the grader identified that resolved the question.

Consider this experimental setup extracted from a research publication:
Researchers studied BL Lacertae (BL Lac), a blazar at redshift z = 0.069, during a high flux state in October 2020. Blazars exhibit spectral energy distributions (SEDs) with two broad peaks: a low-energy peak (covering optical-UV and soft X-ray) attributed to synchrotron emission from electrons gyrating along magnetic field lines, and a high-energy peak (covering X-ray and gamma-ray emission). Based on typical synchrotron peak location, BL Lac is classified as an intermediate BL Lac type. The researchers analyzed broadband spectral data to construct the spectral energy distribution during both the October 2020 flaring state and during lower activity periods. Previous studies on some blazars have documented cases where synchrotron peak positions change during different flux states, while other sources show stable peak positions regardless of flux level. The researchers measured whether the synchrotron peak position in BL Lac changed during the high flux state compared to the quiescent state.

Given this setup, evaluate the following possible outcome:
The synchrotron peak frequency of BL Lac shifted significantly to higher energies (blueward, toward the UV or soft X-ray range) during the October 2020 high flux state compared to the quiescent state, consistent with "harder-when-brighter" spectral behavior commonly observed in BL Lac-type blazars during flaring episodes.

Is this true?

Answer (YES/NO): NO